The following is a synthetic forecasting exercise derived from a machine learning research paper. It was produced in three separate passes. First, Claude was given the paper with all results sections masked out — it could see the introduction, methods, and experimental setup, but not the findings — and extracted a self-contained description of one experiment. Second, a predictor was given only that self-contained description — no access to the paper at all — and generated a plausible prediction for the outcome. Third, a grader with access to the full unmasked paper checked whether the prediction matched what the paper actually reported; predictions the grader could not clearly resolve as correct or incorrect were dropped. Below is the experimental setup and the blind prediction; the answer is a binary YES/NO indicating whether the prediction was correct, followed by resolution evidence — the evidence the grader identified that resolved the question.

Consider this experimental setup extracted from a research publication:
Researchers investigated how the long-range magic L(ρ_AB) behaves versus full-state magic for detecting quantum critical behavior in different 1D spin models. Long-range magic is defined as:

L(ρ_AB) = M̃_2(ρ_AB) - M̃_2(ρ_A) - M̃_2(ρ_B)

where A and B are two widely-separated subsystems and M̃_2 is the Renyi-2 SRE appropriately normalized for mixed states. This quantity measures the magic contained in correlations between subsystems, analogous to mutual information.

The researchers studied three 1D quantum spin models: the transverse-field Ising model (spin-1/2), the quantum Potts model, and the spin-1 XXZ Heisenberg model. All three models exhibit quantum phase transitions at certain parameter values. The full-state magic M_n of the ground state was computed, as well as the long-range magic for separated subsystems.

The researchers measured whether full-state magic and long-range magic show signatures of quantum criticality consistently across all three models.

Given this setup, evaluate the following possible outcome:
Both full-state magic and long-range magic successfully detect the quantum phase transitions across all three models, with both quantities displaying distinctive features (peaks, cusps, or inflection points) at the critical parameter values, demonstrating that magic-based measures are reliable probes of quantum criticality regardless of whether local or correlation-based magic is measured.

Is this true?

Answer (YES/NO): NO